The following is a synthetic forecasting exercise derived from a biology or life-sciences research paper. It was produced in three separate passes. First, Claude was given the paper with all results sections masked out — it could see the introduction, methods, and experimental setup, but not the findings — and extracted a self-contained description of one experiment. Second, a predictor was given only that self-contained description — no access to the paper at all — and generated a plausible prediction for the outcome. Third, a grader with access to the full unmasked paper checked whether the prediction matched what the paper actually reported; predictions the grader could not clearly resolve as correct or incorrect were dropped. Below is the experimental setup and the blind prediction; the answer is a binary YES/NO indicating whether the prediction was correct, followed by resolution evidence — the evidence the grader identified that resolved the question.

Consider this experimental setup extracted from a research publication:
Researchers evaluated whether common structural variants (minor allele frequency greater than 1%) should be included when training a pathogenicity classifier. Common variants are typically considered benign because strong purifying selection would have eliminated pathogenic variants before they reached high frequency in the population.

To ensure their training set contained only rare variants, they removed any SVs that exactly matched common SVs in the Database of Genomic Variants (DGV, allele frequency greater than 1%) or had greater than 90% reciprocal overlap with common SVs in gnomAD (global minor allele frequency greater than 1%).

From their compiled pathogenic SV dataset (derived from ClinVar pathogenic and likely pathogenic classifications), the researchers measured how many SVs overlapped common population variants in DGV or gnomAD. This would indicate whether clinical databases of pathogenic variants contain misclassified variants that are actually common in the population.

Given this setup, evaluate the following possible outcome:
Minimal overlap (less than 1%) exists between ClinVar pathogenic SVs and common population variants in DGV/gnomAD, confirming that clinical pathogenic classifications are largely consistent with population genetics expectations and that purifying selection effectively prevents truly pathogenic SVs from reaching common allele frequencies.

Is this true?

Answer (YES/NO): YES